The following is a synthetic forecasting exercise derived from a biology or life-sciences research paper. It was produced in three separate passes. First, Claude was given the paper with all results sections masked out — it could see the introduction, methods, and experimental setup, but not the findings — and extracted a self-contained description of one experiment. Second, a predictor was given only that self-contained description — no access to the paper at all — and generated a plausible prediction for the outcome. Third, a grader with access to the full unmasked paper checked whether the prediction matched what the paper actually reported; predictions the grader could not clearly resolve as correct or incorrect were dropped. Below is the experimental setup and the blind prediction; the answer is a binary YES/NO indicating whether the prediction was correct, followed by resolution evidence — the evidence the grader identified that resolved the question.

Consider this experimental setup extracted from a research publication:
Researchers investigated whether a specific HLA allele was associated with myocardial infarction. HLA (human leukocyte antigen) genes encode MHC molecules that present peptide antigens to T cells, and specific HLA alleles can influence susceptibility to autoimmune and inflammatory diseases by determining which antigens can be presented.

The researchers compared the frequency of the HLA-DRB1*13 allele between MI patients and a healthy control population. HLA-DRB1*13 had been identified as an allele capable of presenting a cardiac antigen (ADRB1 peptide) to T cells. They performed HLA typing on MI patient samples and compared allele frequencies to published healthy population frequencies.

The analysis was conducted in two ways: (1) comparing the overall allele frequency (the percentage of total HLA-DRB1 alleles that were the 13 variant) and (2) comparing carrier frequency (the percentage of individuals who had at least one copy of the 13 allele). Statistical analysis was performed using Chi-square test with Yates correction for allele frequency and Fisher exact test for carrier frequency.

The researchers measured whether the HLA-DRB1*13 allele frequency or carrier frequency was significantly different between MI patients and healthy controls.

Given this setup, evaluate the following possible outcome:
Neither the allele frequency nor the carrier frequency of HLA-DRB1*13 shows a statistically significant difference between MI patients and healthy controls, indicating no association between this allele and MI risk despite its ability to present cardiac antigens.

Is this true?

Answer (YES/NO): YES